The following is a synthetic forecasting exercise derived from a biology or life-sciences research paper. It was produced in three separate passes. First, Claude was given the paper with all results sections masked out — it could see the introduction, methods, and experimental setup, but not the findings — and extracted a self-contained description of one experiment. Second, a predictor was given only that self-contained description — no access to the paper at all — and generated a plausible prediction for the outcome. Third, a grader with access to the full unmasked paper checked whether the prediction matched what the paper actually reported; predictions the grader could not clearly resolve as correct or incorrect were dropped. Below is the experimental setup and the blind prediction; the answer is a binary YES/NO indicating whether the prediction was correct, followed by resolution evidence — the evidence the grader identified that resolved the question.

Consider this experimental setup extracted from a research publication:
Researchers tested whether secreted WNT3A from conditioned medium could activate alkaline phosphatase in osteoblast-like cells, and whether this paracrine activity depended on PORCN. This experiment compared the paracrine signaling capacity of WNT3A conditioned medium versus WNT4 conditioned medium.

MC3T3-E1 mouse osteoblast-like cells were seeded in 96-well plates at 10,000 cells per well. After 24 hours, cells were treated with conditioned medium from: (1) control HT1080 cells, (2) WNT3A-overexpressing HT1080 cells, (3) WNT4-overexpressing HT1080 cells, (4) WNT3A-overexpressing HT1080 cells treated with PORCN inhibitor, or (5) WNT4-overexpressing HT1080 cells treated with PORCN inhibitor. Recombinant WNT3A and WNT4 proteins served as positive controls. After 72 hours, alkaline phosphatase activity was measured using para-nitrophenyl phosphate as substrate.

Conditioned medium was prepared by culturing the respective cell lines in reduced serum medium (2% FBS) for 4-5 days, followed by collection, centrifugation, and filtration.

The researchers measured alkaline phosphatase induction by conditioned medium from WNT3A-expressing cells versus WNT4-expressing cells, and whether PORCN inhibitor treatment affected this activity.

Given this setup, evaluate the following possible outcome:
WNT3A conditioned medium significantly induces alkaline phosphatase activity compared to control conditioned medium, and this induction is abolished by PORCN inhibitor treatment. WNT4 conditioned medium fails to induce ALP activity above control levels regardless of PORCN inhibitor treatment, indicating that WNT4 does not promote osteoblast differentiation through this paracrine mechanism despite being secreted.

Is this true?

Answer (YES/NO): YES